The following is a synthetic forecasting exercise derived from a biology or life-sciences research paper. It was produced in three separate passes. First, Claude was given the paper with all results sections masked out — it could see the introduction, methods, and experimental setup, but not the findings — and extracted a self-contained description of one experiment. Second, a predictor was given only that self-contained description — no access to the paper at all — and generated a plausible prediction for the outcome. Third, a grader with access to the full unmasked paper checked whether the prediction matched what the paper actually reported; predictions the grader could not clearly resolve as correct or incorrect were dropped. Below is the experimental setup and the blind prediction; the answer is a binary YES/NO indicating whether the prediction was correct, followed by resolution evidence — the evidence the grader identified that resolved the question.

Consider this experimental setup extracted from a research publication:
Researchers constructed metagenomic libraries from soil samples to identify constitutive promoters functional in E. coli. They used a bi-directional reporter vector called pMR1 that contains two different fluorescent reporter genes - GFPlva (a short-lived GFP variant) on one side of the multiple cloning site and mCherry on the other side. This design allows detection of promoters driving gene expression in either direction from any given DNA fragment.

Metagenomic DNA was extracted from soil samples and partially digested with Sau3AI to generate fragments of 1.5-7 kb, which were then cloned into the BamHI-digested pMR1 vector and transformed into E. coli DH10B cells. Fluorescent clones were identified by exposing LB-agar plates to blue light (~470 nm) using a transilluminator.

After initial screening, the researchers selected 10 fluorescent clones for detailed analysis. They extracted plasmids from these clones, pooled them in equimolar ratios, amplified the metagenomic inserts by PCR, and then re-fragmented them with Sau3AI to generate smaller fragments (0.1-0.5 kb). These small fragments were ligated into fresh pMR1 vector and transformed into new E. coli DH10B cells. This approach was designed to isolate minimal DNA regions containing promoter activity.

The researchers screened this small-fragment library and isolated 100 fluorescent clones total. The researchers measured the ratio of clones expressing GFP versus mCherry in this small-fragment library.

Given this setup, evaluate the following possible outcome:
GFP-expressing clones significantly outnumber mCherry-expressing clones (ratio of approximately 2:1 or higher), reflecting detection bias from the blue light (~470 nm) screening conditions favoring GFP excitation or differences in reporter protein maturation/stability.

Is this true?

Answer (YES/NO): YES